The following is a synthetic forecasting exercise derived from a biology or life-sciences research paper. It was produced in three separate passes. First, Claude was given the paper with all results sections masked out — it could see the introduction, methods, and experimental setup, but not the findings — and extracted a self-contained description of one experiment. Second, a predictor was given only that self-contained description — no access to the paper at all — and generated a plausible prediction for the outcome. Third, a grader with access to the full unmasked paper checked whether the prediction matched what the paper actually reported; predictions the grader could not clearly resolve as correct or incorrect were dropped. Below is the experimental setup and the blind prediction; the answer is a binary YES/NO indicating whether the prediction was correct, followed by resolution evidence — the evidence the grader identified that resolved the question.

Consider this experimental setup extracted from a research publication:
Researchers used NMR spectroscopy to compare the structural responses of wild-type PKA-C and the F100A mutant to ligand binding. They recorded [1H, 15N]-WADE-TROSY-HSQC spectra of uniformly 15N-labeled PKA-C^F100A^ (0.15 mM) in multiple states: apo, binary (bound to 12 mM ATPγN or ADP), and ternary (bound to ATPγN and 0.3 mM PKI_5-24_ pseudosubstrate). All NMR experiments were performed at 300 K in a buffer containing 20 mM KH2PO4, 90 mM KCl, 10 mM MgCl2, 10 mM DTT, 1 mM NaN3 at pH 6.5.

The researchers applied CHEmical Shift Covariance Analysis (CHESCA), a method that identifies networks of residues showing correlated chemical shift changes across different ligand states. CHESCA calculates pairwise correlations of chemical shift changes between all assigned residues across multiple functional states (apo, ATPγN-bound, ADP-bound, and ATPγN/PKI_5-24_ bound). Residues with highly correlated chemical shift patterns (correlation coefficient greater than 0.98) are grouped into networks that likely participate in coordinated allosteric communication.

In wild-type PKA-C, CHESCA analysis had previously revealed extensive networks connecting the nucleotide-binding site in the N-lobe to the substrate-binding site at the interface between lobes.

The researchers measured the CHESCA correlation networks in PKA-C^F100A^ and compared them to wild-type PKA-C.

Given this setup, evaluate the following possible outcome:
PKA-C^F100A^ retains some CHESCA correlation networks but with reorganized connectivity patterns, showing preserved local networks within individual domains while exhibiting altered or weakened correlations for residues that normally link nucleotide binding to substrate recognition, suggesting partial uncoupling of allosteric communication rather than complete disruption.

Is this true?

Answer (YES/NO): YES